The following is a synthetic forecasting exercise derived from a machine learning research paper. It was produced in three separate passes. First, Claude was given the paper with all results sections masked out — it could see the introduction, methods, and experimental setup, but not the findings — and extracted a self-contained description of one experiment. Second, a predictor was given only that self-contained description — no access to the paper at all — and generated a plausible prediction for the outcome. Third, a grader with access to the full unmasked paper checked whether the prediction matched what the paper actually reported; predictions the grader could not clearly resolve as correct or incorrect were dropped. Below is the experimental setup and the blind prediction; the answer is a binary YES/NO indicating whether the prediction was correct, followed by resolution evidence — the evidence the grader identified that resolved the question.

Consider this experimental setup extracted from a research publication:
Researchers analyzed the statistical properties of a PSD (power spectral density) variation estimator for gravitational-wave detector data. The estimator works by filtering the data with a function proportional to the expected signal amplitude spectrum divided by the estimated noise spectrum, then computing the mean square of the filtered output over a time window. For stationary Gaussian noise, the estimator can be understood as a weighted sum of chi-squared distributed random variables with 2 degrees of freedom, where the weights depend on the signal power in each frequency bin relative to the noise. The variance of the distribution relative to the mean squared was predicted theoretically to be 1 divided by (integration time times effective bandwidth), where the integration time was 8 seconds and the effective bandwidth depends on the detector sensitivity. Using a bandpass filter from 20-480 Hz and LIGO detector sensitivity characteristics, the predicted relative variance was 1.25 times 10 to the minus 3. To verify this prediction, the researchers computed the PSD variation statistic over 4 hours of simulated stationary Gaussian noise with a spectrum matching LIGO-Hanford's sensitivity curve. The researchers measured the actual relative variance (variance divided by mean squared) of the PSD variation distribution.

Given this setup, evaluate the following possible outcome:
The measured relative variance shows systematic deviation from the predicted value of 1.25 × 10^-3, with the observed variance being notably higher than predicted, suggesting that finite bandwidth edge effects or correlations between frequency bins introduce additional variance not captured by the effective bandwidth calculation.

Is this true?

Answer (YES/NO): NO